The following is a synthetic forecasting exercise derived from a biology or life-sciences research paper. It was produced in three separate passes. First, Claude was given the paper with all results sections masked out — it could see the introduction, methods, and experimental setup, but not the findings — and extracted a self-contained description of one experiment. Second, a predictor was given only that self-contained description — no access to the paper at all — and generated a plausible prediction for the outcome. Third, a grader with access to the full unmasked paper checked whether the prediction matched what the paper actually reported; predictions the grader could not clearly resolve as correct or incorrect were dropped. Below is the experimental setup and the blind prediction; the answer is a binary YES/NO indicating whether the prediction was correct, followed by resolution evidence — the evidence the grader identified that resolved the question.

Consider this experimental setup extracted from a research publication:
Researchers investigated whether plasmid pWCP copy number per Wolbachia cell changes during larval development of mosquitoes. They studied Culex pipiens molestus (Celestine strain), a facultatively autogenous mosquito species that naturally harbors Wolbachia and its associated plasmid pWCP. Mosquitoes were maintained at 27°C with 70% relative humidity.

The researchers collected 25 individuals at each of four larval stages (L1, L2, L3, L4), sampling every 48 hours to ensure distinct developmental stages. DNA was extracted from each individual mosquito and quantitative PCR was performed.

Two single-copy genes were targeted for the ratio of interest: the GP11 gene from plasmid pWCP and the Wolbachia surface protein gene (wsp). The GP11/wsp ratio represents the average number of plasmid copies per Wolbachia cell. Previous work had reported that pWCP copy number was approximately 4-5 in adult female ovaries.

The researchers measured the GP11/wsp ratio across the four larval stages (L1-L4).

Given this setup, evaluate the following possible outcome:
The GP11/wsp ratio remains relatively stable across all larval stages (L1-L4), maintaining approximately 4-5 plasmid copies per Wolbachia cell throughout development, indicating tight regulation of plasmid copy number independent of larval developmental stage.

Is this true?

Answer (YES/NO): NO